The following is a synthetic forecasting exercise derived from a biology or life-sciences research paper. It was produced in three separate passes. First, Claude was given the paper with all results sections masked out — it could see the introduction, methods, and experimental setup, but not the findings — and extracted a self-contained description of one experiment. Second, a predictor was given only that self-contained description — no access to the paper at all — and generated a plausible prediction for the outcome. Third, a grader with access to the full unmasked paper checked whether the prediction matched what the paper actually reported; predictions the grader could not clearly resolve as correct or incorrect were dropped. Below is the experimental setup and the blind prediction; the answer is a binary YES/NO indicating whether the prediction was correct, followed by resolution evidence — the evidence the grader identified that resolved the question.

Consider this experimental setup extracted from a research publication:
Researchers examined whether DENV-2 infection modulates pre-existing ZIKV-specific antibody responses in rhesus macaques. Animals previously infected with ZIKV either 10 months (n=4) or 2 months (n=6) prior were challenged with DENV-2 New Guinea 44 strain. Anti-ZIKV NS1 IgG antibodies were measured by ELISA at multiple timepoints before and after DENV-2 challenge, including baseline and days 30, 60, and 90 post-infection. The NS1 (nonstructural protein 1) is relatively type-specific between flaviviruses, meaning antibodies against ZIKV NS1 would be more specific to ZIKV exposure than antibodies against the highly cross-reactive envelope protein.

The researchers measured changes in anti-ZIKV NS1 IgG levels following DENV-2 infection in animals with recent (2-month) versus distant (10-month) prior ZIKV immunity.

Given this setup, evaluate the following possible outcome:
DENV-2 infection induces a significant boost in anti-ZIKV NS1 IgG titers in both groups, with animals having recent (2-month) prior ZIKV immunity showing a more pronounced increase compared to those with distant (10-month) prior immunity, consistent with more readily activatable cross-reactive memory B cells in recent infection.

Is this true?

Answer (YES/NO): NO